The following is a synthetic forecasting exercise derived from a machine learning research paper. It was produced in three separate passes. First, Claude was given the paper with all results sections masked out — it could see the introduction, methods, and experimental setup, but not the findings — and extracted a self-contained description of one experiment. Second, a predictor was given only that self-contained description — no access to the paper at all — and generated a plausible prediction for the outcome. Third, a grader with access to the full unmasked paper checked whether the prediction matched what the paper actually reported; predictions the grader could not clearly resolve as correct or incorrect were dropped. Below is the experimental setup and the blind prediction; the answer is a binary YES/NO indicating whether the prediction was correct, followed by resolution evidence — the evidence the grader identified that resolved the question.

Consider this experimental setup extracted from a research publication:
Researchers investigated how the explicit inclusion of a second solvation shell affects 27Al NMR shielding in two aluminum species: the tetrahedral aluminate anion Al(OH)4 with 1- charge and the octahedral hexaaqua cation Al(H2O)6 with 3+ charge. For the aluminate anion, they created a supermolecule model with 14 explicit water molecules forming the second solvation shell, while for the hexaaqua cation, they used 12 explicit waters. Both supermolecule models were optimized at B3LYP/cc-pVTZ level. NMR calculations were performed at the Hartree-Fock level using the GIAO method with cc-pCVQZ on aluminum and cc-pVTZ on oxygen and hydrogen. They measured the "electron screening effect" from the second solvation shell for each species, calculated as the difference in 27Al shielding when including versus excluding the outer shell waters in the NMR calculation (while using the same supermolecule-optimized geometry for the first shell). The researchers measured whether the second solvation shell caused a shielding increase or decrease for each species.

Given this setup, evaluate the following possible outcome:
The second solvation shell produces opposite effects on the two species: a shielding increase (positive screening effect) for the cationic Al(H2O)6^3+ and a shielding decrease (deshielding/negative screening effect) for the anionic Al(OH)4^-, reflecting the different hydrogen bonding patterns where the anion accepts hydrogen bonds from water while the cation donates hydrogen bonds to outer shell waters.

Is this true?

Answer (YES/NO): YES